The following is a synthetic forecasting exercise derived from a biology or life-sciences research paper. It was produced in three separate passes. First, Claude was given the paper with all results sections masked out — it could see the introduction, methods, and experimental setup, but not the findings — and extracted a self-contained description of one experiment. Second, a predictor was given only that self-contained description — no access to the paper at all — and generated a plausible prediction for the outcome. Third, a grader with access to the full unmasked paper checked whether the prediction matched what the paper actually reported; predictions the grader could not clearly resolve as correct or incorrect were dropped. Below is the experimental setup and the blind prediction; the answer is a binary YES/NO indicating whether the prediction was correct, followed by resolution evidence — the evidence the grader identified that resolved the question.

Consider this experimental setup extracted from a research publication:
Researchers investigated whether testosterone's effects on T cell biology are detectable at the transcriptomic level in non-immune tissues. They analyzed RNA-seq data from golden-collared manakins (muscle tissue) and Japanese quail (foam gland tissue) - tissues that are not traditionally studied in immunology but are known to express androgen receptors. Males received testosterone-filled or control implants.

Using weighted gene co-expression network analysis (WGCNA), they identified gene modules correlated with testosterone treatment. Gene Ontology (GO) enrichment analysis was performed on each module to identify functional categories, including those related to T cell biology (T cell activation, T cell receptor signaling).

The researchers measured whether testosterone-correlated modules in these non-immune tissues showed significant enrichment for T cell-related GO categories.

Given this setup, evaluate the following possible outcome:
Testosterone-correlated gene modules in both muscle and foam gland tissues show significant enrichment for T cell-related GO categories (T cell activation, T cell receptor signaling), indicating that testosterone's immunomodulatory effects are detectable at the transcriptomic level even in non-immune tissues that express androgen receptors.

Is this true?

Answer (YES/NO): YES